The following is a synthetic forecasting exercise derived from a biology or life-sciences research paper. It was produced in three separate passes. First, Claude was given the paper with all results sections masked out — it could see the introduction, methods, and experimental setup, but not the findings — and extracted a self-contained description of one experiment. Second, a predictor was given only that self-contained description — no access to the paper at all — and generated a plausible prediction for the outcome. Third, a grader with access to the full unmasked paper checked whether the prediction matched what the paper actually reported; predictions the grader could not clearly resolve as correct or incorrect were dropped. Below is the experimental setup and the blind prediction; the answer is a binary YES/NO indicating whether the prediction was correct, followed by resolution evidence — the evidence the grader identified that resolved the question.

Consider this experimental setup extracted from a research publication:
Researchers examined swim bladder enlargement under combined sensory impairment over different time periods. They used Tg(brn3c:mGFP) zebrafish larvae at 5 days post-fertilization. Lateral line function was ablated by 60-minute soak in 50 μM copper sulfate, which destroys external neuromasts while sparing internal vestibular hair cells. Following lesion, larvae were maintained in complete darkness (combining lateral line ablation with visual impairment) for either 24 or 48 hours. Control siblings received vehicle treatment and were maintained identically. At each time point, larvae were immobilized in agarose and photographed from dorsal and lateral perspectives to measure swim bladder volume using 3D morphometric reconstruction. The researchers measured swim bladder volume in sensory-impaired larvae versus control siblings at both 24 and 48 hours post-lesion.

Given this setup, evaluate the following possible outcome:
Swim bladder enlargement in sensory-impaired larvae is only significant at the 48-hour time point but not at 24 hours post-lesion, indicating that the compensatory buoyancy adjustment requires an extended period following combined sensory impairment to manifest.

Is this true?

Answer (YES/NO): NO